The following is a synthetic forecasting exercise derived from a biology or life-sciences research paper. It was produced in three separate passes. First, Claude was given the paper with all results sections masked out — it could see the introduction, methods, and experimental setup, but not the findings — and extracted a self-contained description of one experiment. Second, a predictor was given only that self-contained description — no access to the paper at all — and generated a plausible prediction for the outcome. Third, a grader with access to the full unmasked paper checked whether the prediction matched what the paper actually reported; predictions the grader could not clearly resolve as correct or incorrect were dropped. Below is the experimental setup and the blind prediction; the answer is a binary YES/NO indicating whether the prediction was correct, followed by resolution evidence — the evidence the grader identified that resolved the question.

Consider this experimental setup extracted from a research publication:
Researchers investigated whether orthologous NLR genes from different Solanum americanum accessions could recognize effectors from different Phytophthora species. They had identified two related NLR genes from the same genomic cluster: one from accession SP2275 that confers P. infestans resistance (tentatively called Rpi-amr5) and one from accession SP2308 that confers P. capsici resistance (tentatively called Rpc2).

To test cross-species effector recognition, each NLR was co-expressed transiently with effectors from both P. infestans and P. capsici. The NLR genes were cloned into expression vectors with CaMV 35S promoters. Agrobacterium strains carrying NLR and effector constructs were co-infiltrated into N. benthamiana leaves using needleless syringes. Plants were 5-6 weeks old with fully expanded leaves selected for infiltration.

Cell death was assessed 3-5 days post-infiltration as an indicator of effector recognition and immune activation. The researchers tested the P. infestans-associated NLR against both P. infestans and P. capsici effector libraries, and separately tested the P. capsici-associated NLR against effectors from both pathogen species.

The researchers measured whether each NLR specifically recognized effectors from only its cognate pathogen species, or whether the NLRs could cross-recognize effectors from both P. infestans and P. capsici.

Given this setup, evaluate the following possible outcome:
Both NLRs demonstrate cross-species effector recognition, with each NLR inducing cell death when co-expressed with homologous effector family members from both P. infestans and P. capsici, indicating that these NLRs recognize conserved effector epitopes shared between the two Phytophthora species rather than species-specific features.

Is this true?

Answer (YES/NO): NO